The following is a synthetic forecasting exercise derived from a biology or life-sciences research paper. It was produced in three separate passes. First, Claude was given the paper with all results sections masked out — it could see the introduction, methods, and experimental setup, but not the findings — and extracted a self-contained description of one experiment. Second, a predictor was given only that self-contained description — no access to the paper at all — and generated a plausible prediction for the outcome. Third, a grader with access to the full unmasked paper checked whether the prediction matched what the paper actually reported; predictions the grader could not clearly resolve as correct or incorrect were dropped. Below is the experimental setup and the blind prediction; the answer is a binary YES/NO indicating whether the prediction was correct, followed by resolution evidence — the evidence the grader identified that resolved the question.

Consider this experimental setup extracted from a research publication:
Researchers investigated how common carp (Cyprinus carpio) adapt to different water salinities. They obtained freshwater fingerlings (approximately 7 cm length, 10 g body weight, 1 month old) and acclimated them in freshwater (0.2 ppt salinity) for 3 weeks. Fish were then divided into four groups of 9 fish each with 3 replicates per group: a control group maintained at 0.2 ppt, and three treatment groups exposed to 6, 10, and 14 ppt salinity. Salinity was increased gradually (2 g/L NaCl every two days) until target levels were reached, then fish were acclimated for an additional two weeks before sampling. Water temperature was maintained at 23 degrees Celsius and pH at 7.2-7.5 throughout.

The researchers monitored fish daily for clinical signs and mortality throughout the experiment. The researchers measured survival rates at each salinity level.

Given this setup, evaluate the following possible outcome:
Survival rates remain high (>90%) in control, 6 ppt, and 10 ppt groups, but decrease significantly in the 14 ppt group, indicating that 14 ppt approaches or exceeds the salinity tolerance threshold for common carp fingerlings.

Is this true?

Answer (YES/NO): YES